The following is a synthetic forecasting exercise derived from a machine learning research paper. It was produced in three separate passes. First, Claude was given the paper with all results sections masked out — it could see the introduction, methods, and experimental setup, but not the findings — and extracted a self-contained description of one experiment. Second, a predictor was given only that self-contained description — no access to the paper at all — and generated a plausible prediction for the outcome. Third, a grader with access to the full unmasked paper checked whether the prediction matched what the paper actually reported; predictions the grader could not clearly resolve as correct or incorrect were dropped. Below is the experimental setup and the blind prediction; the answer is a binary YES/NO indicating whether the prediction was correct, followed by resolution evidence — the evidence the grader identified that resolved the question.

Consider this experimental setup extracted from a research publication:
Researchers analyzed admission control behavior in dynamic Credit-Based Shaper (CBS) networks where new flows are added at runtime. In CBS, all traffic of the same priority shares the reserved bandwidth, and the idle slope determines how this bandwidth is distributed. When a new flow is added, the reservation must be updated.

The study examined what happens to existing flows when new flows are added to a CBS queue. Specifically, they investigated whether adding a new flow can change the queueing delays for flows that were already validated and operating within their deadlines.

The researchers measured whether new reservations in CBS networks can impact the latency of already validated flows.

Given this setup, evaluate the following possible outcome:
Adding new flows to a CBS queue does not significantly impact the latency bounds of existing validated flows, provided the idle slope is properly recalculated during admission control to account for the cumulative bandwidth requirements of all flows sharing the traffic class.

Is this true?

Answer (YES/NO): NO